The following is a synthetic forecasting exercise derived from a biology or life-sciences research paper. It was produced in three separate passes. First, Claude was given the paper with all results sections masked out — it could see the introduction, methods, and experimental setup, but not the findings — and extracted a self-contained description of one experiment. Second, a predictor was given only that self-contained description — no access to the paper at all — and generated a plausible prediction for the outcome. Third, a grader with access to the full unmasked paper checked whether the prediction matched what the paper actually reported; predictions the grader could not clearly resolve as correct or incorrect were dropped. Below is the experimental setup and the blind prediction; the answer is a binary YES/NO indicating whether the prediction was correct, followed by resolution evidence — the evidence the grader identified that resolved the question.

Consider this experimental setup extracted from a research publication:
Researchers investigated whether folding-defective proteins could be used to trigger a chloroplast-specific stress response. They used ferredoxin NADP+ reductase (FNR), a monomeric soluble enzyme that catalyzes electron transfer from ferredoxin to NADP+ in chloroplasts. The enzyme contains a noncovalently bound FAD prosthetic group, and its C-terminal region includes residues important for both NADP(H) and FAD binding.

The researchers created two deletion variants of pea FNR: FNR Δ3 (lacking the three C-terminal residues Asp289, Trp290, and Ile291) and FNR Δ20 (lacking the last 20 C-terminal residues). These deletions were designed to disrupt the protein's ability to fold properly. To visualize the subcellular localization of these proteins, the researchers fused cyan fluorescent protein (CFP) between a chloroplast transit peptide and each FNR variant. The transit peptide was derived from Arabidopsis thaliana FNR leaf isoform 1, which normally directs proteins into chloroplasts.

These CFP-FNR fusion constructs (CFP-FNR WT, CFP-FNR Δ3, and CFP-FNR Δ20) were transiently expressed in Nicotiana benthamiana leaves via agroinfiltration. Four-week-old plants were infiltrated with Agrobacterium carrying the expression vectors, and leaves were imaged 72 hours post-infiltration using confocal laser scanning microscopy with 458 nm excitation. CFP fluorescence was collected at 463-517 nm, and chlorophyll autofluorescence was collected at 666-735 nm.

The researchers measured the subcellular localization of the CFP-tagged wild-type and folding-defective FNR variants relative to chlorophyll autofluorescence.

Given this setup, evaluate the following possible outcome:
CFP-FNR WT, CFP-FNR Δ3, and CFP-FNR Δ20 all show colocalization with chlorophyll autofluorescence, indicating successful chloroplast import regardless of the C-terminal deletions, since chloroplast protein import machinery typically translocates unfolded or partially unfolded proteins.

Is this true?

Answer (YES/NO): YES